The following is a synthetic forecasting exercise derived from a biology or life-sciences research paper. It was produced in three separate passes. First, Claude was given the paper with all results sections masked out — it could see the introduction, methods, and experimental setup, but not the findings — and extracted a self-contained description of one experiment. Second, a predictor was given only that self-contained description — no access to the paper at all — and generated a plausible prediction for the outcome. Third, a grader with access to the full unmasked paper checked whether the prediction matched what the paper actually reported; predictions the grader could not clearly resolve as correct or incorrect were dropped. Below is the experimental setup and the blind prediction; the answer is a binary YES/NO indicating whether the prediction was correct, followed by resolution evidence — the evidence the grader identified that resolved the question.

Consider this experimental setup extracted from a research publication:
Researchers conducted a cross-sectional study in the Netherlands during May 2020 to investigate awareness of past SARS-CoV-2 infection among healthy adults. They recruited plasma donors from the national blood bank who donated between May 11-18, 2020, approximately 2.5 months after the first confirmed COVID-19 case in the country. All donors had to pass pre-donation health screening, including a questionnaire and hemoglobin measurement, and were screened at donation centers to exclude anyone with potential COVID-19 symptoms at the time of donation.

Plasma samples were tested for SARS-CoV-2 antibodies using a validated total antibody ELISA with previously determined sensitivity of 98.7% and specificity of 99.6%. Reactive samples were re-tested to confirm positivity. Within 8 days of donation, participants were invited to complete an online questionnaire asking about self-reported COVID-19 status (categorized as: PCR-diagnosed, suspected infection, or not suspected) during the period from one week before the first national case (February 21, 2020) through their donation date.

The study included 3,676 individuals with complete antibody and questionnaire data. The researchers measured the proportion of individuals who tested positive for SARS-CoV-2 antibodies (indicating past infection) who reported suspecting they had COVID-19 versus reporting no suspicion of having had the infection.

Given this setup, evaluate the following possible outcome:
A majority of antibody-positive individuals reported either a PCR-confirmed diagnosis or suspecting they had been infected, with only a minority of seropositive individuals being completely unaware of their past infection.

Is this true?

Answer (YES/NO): NO